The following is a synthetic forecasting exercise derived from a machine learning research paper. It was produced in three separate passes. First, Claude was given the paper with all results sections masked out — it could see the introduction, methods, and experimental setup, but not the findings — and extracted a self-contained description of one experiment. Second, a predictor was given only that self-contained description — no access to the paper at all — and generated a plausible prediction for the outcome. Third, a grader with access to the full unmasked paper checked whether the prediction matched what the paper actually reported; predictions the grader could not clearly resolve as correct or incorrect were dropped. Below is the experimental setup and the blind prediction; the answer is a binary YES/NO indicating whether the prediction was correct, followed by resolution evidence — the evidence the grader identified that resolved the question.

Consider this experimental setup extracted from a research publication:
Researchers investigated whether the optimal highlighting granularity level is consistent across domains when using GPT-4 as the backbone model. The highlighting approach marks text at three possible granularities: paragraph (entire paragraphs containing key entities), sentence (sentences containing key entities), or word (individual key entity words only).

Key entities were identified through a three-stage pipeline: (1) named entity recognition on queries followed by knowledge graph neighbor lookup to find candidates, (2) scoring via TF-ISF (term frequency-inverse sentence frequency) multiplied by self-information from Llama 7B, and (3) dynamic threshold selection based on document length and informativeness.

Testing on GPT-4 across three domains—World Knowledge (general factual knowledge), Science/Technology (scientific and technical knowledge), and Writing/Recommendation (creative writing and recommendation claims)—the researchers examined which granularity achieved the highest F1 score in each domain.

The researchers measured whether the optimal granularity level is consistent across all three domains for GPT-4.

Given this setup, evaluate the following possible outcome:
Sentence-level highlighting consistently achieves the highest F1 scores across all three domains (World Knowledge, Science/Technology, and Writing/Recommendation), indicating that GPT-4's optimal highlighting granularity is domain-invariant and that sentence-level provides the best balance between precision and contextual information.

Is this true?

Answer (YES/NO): NO